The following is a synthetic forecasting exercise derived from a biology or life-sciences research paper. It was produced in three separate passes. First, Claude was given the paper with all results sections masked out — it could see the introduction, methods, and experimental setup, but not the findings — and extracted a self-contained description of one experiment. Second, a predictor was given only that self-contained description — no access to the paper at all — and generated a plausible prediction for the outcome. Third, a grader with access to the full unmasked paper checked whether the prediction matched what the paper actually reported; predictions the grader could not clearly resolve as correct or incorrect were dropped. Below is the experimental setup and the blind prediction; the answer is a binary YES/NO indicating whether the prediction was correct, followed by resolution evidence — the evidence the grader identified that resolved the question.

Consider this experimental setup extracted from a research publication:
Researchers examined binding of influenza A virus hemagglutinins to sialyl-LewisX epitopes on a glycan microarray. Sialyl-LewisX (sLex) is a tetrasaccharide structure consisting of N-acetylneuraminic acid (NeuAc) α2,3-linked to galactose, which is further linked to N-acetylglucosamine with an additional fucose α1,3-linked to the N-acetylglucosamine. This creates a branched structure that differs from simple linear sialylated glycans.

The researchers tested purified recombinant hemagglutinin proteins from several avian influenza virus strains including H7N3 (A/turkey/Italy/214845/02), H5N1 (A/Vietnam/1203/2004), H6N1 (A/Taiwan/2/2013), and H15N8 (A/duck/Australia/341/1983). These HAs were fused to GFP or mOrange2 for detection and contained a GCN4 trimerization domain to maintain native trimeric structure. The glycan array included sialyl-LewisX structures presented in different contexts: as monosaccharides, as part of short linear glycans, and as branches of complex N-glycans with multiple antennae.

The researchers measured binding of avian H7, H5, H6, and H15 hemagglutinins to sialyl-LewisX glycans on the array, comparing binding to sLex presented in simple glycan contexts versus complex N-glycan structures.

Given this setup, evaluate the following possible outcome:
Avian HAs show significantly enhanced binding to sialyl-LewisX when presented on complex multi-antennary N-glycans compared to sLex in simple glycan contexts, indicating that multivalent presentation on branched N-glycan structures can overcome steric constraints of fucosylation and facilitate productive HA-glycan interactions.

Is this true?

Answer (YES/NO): YES